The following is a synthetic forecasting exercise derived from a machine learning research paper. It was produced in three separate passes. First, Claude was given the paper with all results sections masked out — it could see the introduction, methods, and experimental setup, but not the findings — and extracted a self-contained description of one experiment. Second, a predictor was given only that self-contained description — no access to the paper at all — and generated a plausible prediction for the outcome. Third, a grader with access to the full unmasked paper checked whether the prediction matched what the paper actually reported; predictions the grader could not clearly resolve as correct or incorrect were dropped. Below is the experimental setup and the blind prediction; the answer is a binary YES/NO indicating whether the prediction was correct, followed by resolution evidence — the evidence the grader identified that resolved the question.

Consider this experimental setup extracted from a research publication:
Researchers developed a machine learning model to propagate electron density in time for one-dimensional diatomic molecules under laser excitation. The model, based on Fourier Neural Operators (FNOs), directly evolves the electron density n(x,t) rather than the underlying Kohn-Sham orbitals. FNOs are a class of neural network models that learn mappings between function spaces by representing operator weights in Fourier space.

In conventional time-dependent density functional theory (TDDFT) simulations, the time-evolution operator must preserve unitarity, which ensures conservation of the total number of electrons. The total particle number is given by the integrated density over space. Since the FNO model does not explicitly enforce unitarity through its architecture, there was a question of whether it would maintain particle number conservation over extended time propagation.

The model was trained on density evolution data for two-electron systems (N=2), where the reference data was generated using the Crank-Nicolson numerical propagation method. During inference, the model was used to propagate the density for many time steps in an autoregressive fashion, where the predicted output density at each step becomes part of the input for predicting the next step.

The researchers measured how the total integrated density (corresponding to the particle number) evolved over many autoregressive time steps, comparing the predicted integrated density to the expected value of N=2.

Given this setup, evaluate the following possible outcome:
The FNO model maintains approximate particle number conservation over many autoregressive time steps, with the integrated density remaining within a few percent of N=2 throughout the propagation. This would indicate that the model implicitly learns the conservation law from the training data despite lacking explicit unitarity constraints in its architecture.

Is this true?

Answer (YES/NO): NO